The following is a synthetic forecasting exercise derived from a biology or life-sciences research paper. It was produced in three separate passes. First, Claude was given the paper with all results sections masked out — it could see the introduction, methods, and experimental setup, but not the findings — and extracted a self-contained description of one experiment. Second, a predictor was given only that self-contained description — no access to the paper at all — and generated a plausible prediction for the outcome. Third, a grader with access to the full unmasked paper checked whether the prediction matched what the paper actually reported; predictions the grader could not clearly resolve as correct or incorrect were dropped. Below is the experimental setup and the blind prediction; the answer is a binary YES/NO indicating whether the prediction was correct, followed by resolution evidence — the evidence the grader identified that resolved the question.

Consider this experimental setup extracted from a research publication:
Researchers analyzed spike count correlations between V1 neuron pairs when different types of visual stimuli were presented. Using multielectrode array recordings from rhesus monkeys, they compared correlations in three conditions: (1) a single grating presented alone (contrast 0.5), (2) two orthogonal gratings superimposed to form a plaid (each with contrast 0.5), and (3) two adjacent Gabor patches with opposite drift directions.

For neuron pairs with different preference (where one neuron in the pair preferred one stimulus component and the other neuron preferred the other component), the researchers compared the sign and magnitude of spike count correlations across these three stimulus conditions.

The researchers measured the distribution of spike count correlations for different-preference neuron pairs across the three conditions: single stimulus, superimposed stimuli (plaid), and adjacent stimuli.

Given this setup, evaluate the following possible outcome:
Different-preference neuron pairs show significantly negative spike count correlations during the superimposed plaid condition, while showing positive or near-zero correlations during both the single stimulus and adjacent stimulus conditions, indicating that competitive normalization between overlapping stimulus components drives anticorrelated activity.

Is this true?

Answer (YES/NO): NO